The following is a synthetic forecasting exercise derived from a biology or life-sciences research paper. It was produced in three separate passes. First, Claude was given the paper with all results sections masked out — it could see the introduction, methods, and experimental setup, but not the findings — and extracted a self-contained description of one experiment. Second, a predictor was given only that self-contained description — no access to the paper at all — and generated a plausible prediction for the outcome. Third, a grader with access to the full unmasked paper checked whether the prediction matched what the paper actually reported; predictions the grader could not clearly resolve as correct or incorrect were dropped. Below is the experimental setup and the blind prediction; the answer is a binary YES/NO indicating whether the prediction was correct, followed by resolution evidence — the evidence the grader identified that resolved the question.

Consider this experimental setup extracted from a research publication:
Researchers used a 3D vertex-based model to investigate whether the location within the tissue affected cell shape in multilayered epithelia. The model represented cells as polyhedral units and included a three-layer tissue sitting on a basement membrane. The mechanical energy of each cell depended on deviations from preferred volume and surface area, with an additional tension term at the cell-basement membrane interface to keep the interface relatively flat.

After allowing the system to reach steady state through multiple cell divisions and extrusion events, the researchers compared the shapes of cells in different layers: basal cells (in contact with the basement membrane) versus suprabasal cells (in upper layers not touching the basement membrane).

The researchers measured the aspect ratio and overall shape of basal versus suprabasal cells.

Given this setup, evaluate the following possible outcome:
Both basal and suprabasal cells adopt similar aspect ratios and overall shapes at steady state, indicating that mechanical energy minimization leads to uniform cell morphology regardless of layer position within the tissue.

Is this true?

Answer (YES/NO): NO